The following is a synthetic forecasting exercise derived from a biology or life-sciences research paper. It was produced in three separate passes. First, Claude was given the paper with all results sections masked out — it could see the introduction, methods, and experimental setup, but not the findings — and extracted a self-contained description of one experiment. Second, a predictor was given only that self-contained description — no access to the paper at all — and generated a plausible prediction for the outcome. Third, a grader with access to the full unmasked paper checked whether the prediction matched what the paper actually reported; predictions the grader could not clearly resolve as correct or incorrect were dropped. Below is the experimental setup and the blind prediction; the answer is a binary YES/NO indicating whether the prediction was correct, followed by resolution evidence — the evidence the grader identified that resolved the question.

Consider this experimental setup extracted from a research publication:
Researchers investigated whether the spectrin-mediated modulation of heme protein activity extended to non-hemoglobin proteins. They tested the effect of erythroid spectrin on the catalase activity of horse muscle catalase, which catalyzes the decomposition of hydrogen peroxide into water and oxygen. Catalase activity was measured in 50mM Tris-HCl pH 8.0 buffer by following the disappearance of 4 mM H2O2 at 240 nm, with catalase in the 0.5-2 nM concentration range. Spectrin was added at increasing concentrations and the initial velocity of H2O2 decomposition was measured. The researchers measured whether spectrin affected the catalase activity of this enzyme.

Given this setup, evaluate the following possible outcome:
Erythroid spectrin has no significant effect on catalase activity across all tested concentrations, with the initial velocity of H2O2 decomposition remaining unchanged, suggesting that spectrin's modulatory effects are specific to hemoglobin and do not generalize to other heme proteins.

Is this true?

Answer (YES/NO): NO